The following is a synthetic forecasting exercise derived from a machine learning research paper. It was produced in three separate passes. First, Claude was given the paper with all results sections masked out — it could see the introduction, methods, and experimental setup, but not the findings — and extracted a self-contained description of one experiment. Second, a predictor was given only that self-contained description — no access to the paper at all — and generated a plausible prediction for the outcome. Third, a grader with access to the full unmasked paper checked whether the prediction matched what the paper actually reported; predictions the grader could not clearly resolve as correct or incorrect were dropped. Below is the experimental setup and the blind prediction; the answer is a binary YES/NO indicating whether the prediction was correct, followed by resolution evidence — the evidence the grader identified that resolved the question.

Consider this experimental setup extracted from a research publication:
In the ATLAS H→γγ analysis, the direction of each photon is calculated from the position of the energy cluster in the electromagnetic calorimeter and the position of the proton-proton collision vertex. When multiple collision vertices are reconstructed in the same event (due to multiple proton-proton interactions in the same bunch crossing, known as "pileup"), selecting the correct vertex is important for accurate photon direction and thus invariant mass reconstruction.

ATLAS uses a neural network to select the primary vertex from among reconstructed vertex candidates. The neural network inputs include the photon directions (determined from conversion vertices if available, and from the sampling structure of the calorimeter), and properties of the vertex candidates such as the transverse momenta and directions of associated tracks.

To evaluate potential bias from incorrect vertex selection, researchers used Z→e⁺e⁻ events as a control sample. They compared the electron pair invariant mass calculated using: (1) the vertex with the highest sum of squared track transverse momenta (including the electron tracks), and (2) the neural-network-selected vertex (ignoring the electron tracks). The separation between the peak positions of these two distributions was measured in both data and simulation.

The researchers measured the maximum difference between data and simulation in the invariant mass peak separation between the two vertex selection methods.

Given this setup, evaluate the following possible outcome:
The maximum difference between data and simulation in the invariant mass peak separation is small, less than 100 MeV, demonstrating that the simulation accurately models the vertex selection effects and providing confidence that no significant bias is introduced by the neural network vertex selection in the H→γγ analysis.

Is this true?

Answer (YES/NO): YES